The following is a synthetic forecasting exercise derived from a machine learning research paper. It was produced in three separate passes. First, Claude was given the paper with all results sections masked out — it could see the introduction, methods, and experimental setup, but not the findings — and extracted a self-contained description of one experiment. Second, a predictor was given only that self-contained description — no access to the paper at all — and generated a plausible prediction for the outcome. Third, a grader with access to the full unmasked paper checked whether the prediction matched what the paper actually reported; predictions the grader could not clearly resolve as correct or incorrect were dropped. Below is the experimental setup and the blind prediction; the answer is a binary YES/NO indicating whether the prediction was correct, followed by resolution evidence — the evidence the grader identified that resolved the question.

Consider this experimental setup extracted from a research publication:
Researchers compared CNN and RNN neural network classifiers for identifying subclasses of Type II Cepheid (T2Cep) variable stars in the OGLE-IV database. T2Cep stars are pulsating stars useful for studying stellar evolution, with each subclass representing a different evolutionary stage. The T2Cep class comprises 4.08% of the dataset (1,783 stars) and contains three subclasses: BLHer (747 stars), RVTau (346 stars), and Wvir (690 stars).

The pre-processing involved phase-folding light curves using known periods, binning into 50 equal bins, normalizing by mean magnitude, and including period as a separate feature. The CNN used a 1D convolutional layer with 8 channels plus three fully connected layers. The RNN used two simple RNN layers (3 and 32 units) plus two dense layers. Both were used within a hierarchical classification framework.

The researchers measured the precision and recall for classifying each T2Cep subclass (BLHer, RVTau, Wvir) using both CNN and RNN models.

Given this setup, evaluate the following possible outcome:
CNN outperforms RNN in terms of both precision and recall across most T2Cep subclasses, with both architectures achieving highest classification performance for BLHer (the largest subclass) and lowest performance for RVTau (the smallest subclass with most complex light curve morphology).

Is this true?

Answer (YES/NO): NO